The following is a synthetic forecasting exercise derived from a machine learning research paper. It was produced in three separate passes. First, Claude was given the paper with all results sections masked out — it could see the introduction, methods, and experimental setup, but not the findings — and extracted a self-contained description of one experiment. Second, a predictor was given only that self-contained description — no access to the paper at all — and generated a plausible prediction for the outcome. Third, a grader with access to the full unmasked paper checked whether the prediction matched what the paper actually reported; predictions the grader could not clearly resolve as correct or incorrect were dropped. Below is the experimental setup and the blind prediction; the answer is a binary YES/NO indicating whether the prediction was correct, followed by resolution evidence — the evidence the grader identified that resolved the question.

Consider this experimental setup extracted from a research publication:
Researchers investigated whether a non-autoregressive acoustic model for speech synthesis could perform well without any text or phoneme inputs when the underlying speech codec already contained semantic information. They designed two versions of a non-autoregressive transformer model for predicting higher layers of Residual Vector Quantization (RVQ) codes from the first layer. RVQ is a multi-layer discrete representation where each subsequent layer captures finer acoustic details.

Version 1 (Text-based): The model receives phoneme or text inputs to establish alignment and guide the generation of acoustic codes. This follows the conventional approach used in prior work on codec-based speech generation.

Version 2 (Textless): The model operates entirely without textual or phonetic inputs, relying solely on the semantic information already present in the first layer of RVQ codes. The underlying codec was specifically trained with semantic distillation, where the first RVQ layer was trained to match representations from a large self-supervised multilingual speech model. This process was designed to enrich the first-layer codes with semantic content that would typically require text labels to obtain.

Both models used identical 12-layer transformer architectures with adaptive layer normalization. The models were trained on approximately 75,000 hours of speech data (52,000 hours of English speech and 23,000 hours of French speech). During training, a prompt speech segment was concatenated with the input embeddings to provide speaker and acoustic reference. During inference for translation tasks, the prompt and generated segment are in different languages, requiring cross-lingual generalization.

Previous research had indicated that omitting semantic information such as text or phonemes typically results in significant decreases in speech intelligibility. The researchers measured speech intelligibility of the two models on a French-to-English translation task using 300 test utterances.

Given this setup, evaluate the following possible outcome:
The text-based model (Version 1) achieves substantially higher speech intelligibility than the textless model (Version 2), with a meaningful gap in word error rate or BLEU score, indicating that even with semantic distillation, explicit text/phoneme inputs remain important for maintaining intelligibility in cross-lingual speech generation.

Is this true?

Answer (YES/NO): NO